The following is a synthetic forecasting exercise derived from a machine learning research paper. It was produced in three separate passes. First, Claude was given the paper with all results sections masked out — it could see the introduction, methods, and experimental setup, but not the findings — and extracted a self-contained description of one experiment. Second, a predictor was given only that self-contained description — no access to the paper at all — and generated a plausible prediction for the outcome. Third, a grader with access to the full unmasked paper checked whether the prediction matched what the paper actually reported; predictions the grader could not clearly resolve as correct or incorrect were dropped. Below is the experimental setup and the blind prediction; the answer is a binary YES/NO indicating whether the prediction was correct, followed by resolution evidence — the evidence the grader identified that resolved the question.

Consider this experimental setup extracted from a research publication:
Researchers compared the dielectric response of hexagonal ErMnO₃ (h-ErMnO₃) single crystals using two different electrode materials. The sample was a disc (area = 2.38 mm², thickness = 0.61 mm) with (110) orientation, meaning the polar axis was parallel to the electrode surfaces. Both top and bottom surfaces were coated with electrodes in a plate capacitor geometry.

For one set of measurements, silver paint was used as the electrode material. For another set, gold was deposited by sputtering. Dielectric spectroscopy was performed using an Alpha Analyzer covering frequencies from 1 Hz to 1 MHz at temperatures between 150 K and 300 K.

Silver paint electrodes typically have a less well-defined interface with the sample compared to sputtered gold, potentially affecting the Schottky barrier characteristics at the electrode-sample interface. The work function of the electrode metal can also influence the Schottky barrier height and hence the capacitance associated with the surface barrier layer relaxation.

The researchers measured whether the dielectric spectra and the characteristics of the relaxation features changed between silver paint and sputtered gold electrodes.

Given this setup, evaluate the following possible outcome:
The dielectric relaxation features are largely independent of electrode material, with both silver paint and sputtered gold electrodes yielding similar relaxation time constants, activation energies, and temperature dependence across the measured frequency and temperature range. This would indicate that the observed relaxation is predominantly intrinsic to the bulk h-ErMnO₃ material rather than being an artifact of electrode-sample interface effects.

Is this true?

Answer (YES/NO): NO